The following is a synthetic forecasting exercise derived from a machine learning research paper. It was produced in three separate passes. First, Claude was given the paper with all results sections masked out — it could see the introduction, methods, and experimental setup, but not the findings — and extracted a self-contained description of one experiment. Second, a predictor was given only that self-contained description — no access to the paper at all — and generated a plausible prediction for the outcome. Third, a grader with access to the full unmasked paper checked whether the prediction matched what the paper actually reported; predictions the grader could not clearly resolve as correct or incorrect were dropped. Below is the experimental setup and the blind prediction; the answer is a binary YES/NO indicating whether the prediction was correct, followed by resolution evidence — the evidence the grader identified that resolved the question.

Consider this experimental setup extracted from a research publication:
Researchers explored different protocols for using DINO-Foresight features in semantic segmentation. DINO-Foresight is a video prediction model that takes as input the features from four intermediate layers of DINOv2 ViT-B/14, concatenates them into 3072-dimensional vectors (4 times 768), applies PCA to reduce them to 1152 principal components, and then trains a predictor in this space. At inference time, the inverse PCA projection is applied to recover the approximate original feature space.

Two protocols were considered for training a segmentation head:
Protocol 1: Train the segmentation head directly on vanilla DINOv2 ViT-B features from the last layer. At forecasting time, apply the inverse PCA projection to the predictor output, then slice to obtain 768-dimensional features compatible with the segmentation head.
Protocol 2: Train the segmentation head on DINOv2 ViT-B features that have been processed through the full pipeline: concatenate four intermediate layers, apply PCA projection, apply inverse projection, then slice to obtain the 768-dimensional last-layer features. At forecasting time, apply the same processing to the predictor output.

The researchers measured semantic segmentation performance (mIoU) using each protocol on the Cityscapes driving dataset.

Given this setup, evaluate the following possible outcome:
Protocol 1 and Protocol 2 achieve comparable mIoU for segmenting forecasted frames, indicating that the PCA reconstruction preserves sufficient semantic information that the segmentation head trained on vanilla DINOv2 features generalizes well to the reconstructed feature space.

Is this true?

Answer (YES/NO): NO